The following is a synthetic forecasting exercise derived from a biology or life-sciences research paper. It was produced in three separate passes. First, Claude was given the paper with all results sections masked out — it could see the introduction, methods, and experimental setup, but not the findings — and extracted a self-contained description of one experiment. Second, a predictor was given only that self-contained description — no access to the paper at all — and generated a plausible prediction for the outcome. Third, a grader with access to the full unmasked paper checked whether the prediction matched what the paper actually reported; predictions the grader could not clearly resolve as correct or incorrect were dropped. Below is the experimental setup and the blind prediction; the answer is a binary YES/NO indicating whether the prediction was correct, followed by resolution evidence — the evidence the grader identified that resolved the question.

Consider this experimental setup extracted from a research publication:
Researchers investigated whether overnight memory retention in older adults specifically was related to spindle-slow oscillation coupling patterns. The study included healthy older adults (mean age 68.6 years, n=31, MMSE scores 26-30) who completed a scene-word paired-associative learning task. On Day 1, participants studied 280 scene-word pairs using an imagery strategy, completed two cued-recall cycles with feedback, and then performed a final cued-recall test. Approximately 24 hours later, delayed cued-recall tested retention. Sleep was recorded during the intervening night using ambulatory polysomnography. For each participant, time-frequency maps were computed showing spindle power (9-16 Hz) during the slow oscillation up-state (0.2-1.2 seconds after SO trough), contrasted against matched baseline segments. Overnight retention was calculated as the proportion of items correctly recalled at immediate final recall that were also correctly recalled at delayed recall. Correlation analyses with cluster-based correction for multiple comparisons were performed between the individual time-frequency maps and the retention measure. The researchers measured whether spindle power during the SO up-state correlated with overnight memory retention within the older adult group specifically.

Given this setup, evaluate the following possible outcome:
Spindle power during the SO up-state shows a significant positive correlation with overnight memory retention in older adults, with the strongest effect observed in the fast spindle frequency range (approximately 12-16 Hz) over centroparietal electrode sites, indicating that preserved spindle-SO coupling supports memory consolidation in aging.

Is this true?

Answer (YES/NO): NO